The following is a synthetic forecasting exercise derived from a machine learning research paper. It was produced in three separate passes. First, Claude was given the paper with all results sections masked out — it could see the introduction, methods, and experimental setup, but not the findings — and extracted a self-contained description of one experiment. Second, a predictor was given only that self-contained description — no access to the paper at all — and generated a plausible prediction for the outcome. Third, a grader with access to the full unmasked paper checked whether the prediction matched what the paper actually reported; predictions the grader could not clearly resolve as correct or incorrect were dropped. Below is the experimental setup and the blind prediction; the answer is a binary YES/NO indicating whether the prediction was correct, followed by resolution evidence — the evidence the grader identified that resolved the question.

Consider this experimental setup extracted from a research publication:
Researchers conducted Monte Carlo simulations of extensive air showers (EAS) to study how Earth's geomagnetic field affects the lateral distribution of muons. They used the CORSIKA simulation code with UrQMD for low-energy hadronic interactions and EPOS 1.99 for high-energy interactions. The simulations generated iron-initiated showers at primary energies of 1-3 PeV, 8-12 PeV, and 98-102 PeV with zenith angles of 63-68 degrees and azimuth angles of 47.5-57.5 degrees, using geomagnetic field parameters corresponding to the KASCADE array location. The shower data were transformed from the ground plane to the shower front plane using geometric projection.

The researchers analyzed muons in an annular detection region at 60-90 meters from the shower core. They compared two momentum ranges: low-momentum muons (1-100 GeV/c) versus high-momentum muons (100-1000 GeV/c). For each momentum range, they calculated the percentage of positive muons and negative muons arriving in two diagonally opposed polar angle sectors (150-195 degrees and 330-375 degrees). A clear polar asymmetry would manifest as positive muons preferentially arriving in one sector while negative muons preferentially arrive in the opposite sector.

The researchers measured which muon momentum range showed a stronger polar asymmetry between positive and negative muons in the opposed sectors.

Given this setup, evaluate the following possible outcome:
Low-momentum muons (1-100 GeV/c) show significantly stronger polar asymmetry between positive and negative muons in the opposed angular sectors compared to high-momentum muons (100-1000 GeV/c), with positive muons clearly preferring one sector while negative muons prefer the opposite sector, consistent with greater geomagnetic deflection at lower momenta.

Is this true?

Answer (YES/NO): NO